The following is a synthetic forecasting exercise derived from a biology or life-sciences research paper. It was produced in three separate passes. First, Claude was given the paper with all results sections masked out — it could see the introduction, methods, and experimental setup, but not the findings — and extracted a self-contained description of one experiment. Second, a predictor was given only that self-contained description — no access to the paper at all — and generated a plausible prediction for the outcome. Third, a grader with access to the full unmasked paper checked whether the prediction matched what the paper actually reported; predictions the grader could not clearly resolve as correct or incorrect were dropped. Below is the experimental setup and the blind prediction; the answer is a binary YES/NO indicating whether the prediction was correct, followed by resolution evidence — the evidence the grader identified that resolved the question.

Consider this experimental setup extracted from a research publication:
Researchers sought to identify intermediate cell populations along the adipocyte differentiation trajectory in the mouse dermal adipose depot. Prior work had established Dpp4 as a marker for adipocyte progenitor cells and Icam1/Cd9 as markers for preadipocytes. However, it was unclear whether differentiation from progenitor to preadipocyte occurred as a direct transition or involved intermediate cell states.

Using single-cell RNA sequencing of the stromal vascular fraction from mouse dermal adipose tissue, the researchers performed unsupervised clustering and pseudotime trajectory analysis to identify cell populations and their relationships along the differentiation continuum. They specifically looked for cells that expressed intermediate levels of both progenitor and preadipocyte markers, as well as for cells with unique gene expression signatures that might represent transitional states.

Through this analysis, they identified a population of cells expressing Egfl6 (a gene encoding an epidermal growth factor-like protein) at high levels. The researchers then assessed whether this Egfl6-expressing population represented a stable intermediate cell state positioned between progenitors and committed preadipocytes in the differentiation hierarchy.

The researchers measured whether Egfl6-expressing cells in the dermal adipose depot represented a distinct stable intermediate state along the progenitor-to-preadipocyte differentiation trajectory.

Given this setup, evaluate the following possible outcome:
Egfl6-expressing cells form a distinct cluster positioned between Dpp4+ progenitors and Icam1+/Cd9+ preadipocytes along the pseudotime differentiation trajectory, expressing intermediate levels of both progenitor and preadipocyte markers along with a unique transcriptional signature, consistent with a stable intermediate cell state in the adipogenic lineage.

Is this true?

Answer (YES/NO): NO